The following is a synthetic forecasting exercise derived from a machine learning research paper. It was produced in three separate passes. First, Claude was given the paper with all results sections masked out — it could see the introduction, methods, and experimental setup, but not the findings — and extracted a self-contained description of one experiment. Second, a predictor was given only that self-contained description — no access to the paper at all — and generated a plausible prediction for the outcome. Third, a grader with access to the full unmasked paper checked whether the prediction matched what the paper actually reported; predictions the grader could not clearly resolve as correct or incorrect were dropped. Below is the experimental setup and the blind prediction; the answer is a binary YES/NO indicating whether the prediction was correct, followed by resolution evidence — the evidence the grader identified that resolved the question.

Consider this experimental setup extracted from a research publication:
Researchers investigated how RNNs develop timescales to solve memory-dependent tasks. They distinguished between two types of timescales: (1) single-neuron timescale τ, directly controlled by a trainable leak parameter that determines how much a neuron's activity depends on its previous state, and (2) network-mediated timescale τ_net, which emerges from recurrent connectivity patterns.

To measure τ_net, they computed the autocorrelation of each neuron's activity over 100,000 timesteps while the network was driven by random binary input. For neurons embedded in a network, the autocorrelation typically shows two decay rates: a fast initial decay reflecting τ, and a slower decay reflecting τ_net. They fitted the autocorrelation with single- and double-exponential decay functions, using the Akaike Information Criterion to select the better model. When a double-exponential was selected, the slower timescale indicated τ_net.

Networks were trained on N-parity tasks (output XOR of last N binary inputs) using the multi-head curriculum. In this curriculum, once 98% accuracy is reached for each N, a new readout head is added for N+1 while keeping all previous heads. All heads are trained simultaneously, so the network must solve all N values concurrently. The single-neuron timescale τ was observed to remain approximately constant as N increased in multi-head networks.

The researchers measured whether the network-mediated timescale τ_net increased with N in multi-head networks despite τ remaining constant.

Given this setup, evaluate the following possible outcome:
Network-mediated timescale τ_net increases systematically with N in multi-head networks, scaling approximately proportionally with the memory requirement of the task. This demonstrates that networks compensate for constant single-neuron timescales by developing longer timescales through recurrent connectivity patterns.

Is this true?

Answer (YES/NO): NO